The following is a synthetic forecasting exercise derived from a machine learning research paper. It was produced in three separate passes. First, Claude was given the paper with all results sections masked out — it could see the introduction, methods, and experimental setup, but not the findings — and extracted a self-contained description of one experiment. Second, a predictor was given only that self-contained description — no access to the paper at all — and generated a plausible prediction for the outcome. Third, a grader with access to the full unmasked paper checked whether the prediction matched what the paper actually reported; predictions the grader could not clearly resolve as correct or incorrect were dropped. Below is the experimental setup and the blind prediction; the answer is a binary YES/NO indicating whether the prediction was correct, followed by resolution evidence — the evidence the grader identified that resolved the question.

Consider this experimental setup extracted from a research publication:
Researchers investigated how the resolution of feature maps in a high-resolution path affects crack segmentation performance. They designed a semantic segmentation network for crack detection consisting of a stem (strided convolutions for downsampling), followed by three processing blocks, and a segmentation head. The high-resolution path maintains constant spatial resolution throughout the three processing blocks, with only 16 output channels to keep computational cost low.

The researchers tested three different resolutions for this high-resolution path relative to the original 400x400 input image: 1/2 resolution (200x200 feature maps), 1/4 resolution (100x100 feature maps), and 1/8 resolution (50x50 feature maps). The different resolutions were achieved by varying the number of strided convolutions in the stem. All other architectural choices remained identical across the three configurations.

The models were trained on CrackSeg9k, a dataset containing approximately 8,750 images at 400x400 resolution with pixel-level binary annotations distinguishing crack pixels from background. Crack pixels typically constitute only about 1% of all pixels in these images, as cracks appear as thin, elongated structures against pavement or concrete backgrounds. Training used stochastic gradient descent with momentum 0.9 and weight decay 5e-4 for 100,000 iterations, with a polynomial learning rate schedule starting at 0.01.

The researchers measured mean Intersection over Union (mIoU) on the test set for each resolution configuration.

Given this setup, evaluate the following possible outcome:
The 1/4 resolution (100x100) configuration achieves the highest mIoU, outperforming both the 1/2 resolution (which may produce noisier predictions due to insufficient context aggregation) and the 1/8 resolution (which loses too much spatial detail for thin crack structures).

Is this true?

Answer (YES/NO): YES